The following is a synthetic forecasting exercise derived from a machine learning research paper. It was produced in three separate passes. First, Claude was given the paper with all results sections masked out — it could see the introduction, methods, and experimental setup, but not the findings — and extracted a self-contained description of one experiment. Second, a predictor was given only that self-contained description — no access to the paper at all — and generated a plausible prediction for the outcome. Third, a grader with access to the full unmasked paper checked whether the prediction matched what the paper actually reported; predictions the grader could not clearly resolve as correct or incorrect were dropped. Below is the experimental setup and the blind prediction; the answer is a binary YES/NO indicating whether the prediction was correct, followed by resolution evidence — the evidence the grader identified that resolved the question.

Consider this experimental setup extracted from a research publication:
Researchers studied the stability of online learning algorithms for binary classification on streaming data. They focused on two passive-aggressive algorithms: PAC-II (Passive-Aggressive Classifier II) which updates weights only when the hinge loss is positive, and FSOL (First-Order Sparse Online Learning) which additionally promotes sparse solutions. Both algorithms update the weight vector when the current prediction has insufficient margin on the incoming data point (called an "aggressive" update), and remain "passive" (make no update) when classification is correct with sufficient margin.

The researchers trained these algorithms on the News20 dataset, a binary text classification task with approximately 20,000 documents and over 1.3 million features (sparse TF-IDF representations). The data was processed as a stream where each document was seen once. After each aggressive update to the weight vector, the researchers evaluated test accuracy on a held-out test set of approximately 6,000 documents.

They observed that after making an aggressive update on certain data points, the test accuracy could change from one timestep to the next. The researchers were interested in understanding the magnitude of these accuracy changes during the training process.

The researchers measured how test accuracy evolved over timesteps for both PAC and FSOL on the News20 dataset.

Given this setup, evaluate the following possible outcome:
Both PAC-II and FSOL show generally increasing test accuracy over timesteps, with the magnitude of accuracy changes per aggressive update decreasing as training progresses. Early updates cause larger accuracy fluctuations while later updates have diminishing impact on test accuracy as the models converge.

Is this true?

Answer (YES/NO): NO